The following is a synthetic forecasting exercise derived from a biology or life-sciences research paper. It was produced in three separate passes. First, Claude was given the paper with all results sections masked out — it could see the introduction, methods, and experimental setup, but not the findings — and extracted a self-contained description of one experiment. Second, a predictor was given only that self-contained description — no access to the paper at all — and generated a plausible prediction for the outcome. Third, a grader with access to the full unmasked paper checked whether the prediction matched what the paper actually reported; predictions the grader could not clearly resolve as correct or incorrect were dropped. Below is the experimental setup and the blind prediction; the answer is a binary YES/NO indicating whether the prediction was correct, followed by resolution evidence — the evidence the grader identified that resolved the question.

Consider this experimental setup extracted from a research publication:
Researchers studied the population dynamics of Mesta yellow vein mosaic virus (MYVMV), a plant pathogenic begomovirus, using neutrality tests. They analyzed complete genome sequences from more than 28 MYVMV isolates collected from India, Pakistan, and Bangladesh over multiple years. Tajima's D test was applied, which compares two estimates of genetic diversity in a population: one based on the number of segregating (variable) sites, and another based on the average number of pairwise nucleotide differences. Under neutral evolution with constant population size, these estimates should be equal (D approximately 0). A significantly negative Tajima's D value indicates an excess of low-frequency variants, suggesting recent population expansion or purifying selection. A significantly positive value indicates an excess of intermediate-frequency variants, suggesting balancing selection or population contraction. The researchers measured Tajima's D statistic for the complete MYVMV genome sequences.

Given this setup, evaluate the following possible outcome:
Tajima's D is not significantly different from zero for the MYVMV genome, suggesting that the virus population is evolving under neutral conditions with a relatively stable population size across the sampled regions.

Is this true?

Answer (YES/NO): NO